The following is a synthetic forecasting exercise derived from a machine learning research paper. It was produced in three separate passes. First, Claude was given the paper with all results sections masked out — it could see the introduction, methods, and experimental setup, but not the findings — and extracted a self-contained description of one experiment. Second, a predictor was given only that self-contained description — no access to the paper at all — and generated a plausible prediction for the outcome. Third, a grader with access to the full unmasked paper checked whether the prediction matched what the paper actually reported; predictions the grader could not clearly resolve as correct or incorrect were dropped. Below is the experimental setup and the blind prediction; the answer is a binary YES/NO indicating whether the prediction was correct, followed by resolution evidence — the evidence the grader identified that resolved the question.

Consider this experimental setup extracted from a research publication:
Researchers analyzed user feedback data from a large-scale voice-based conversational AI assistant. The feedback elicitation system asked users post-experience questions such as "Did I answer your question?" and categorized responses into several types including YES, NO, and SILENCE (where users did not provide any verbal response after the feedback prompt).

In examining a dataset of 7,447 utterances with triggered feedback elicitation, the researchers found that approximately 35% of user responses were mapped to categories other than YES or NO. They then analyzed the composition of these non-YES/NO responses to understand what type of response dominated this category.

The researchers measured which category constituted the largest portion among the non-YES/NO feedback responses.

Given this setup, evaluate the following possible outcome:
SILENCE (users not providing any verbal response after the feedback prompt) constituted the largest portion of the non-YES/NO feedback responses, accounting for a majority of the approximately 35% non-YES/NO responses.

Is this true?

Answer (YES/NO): NO